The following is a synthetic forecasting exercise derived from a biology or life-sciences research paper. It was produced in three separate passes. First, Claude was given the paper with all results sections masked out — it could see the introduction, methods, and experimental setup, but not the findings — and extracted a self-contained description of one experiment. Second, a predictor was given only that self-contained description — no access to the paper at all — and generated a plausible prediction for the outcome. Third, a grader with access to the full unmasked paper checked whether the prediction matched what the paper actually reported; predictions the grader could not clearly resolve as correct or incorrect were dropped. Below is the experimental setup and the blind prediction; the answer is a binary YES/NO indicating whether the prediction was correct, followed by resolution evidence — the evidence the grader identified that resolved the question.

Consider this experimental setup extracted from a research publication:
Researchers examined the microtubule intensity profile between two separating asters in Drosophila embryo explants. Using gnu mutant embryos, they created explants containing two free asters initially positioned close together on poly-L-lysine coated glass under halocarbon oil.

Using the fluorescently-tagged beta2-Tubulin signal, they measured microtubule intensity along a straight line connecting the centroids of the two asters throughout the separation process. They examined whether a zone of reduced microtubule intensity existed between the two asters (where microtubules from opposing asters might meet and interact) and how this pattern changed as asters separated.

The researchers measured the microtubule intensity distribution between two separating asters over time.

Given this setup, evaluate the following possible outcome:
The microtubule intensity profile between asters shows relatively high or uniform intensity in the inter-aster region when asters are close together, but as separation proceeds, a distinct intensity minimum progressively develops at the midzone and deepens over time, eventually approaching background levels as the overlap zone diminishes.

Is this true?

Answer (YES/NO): YES